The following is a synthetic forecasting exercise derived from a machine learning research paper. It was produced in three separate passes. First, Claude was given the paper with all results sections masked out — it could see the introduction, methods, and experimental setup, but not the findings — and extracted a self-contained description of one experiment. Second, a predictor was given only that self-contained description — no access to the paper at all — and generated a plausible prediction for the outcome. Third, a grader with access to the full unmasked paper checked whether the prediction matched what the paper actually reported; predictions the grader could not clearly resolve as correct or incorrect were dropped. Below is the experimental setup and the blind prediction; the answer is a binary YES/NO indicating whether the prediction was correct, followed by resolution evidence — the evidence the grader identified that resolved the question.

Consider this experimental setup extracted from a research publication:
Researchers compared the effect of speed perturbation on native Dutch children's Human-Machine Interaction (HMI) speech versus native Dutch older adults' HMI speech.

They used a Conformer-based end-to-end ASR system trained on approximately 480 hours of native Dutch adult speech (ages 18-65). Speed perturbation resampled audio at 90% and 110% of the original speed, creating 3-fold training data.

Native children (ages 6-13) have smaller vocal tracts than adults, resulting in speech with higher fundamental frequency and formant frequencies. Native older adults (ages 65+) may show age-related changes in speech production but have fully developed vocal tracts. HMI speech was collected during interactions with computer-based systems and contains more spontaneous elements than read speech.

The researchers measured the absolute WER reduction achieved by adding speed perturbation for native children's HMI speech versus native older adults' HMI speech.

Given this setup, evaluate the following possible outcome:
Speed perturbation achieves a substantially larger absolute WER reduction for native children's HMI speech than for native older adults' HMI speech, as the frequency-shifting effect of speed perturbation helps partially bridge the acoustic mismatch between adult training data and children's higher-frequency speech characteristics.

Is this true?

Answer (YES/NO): YES